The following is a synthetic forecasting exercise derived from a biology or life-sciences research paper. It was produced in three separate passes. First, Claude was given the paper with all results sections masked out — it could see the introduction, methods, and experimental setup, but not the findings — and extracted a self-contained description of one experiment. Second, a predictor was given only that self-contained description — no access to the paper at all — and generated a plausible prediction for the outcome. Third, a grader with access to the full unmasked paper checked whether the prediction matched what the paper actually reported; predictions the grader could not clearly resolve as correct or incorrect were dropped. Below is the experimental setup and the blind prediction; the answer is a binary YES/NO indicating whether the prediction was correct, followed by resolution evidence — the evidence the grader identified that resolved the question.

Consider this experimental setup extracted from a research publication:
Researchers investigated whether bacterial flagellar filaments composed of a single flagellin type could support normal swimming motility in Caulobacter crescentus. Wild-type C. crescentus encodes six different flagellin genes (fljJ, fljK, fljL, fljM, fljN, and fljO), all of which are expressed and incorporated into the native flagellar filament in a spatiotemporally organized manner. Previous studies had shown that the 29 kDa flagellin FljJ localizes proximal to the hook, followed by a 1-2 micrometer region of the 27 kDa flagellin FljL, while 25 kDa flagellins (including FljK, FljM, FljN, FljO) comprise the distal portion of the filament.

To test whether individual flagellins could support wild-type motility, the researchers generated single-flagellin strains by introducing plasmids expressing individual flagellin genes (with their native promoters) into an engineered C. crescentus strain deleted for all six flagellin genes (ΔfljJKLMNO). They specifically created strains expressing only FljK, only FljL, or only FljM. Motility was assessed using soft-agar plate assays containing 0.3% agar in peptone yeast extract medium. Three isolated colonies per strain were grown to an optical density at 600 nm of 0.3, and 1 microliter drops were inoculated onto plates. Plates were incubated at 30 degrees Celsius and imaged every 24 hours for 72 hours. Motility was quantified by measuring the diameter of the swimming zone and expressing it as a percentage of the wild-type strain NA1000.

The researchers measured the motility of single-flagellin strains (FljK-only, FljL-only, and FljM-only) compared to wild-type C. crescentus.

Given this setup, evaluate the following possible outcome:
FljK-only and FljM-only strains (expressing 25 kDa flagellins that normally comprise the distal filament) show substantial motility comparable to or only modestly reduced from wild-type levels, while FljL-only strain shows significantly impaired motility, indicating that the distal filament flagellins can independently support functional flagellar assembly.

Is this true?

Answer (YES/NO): NO